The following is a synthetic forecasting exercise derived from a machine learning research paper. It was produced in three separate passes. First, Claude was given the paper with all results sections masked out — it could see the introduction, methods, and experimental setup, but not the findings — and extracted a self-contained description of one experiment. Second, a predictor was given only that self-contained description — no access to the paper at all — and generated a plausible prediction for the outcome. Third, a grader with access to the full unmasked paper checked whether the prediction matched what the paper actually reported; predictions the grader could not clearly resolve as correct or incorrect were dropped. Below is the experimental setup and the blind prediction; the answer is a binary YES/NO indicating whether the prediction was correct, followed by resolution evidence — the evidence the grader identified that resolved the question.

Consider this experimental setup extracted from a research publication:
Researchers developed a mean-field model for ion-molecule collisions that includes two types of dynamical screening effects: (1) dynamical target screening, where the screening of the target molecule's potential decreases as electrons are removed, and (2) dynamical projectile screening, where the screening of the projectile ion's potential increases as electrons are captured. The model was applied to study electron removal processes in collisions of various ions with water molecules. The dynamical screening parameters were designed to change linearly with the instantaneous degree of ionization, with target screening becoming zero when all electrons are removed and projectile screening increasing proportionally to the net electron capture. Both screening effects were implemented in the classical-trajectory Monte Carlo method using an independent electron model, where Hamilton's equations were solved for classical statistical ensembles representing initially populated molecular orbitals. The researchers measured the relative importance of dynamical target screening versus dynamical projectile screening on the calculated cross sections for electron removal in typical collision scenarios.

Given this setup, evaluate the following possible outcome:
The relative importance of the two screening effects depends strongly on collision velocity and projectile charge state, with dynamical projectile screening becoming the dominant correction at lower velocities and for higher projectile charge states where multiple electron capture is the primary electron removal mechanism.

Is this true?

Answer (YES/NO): NO